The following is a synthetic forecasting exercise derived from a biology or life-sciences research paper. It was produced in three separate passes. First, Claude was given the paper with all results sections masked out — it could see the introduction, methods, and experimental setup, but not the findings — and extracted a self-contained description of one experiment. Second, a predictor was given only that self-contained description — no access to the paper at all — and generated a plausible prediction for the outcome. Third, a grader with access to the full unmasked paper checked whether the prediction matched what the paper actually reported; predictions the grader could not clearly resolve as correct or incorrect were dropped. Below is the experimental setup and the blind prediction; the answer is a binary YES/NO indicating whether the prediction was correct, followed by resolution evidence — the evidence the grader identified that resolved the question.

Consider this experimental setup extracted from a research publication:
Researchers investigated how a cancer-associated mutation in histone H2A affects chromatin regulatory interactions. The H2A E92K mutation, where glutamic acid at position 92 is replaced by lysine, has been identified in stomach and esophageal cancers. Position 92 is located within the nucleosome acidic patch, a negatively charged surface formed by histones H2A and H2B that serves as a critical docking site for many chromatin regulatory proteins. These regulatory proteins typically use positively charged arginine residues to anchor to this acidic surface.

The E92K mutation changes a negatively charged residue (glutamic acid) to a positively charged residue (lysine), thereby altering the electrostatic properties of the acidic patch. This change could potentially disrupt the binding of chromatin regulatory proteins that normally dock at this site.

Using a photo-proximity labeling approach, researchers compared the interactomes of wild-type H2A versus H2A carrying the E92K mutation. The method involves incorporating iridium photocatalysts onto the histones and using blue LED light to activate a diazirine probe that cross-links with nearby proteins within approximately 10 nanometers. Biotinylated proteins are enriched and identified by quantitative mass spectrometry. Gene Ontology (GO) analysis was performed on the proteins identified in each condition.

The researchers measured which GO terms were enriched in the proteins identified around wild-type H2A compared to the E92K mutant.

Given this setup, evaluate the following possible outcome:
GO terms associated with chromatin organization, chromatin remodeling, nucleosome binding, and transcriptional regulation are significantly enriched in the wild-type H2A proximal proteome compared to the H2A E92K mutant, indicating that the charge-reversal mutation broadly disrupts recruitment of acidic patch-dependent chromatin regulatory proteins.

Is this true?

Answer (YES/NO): YES